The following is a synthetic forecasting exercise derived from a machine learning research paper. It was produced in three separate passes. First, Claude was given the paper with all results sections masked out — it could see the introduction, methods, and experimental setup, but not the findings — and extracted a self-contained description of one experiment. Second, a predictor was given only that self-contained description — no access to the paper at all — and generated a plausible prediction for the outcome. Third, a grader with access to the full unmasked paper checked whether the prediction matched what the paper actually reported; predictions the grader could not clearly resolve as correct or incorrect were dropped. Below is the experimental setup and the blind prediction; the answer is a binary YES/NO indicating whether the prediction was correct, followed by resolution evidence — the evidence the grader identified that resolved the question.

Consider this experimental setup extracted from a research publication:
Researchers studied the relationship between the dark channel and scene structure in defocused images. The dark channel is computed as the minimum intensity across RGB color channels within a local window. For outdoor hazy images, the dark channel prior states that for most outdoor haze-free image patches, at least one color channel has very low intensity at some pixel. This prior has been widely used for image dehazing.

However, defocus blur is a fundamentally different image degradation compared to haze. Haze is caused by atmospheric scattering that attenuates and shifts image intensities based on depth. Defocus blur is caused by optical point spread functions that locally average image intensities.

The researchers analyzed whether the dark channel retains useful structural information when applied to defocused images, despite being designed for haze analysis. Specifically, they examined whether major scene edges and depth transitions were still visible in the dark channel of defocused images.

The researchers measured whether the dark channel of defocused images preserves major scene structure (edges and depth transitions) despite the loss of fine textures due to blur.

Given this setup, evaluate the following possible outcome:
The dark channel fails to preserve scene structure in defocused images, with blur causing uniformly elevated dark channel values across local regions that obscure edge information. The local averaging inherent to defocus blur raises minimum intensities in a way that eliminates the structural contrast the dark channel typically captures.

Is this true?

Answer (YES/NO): NO